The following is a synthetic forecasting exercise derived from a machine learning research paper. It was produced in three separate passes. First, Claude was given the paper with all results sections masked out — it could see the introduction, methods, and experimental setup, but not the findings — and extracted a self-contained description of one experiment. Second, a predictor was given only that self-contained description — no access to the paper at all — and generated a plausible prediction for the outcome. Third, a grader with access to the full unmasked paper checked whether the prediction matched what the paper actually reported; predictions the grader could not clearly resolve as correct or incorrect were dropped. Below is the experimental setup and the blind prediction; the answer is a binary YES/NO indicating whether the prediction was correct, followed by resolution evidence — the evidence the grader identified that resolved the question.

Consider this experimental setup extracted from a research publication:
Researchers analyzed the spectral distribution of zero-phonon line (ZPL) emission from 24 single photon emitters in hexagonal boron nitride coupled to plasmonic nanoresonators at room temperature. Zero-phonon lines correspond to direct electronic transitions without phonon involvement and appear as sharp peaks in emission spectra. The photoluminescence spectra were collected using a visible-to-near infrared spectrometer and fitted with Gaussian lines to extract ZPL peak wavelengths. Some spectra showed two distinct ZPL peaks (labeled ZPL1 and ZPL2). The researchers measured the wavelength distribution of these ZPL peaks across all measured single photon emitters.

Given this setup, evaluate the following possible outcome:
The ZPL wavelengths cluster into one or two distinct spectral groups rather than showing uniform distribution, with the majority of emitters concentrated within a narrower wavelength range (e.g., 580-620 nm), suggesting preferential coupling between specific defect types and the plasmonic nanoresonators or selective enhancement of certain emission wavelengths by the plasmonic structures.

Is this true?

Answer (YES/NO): YES